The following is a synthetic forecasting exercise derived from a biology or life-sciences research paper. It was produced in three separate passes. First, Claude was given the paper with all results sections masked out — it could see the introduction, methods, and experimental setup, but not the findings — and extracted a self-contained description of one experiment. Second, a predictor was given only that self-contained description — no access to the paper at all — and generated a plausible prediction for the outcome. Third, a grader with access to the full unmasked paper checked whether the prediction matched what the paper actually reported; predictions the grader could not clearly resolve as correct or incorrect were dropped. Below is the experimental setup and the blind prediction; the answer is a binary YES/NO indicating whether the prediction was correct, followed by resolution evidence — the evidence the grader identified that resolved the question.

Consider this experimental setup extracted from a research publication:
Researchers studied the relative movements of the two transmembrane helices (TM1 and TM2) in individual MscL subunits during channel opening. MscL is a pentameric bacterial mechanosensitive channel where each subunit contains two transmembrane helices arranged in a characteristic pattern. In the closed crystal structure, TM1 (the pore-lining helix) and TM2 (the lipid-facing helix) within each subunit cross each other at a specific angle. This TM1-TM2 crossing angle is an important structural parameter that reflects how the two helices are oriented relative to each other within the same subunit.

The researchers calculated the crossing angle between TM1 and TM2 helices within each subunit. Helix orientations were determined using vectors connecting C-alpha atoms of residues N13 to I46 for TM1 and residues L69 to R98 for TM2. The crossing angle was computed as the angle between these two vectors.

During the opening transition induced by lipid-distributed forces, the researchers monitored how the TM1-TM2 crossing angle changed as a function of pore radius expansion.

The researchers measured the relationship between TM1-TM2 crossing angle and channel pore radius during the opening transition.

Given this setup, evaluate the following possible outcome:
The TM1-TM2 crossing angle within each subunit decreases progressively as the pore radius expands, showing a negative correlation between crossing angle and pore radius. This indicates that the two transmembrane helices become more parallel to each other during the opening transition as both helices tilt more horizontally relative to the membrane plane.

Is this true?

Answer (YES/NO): NO